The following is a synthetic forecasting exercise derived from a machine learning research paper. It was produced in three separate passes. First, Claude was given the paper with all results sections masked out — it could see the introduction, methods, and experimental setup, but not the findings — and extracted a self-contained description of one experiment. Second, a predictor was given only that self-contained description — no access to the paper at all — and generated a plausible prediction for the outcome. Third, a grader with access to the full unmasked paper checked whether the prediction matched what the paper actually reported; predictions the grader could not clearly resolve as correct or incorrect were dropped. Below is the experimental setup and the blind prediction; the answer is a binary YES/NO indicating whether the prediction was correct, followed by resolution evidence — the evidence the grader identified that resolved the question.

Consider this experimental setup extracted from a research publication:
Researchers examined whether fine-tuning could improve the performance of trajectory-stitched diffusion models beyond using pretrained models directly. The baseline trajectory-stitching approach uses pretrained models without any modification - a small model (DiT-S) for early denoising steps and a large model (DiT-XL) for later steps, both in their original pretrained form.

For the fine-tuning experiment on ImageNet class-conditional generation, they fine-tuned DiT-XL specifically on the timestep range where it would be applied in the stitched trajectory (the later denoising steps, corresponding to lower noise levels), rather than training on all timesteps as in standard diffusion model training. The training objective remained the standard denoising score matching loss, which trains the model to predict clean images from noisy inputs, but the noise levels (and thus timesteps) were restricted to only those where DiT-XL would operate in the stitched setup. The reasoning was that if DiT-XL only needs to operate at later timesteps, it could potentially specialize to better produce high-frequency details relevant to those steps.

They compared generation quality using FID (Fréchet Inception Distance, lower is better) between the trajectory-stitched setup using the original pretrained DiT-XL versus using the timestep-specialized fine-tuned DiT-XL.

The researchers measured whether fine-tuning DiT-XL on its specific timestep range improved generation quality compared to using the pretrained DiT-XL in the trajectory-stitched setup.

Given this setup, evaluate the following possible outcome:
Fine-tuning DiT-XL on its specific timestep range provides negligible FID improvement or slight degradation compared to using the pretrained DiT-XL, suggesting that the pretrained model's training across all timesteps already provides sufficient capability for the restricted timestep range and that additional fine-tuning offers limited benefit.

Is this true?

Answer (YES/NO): NO